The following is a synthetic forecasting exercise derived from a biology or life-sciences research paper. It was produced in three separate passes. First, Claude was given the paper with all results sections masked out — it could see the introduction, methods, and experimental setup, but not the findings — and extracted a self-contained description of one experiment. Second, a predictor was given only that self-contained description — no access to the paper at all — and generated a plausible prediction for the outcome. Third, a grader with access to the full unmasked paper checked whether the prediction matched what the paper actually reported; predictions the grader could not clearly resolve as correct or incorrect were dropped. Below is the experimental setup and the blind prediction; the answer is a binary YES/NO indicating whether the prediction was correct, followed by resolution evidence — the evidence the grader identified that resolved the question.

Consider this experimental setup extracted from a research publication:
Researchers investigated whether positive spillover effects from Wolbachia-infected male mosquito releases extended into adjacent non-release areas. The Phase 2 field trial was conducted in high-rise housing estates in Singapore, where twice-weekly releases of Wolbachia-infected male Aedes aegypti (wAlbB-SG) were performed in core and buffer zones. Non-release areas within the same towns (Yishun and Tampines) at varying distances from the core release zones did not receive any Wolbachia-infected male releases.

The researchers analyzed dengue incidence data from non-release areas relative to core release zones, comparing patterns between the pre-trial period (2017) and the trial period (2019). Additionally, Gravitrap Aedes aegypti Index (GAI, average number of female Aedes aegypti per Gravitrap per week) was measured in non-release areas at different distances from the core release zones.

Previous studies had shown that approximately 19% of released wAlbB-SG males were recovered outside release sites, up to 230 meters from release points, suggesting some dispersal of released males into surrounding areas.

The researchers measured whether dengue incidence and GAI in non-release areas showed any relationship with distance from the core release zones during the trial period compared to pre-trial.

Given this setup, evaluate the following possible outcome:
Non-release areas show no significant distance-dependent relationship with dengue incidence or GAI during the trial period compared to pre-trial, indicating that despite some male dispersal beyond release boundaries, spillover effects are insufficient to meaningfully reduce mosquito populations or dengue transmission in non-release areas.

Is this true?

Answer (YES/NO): NO